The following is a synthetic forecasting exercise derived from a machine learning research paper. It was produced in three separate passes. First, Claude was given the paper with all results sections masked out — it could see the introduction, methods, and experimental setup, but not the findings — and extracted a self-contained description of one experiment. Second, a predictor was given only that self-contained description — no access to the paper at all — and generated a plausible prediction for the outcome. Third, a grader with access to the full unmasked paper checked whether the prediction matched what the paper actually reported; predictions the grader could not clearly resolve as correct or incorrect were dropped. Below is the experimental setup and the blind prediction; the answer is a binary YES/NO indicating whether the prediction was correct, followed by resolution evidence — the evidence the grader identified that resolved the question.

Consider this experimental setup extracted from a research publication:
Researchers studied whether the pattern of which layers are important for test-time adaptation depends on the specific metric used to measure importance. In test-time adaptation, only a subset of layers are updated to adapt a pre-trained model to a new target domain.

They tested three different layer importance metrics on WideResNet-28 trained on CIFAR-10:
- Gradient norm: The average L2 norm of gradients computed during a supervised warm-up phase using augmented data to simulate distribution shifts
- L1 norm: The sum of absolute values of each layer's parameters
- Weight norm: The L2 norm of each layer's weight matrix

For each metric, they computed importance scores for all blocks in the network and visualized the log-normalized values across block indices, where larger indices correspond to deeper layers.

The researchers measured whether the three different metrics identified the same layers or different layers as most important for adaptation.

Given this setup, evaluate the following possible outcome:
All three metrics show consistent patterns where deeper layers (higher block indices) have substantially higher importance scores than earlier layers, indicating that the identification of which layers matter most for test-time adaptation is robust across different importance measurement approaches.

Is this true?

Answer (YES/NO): NO